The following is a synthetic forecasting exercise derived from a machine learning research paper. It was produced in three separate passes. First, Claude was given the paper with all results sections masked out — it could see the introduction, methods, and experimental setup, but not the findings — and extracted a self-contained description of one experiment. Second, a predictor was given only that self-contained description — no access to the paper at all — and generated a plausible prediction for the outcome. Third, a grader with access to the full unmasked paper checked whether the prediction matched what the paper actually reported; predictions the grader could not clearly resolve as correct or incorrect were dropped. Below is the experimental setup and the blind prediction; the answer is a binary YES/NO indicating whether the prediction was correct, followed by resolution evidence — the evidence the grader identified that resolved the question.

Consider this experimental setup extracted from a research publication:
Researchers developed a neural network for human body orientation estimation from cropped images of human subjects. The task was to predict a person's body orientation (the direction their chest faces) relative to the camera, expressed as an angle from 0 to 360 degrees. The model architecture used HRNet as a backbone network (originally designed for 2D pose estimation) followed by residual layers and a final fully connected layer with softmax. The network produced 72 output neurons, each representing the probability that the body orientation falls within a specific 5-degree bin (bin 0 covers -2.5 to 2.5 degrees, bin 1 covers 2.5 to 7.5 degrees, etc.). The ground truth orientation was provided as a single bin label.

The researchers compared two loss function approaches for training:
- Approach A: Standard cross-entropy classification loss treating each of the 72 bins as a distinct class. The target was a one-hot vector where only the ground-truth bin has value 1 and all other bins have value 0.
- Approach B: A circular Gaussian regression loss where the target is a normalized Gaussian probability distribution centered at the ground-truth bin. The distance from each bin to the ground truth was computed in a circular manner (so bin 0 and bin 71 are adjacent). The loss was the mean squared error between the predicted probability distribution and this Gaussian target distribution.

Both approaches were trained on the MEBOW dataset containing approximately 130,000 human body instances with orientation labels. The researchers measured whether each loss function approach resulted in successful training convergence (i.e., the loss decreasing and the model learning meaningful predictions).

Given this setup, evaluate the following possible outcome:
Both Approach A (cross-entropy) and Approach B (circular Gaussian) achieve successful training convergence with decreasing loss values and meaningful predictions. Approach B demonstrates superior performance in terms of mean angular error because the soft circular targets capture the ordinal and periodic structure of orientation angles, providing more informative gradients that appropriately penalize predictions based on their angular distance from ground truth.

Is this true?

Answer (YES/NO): NO